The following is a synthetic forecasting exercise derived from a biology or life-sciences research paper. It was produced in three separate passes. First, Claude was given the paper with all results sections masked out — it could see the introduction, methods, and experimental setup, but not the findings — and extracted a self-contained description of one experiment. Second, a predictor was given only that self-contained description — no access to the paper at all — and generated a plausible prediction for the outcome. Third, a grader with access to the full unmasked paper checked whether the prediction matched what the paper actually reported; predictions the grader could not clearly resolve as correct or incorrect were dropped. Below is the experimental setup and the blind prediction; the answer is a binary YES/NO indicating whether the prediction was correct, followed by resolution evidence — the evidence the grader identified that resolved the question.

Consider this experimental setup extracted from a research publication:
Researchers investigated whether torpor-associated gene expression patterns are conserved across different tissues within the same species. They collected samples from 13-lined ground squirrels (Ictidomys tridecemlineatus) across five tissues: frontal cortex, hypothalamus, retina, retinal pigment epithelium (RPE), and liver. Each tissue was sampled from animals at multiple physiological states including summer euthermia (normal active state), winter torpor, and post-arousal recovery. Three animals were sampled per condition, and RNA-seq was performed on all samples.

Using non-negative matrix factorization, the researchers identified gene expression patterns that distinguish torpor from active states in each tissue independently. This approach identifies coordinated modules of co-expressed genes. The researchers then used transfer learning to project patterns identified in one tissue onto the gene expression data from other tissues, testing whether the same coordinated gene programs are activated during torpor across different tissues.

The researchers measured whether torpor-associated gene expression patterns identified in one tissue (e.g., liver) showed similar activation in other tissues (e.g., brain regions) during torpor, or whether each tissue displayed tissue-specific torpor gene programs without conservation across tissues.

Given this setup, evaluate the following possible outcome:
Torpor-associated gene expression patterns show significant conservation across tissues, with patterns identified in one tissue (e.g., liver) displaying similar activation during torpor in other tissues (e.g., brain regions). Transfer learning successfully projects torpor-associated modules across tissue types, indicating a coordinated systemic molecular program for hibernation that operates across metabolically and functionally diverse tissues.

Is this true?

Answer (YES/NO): YES